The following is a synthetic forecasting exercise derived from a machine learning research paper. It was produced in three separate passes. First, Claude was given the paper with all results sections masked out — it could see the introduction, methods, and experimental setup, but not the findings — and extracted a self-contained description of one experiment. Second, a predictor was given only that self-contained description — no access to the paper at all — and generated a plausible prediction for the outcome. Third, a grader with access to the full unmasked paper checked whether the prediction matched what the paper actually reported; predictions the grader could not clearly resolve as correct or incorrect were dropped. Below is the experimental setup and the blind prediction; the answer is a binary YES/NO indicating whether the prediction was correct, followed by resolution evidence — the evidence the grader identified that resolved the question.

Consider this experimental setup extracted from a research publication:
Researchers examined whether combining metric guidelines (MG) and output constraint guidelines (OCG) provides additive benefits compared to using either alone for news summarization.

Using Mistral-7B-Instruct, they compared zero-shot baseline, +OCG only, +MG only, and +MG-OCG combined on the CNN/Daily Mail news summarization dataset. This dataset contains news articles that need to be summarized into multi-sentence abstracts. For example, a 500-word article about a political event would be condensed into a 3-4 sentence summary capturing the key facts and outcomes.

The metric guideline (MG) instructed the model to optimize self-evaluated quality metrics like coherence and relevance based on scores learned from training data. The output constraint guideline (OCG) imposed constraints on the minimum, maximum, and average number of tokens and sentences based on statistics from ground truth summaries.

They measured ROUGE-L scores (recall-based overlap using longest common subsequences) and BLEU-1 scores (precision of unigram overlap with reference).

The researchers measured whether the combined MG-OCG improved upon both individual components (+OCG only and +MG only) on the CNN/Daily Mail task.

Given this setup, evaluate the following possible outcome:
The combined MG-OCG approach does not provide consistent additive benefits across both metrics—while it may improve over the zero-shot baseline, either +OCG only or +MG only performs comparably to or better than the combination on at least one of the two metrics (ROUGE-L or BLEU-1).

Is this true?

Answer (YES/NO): YES